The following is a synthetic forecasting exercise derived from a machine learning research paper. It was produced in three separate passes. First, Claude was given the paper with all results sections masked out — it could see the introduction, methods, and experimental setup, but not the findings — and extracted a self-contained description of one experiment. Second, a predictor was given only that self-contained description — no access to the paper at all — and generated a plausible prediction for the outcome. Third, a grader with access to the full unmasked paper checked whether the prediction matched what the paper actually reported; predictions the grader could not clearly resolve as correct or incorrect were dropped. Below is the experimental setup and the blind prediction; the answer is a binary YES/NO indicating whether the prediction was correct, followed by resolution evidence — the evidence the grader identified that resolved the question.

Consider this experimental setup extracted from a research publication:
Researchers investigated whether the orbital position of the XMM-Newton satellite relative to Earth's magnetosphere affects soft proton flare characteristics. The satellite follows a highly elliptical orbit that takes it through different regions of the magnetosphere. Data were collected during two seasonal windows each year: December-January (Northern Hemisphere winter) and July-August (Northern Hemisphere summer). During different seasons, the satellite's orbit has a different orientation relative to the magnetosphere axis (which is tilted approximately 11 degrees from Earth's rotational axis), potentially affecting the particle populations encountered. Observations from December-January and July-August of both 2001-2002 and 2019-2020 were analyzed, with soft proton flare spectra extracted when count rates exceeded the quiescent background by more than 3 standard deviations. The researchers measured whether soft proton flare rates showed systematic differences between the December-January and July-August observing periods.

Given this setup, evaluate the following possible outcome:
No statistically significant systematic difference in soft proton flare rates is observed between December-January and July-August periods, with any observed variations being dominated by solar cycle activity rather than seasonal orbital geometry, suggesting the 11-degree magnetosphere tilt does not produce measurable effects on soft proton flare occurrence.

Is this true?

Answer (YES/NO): NO